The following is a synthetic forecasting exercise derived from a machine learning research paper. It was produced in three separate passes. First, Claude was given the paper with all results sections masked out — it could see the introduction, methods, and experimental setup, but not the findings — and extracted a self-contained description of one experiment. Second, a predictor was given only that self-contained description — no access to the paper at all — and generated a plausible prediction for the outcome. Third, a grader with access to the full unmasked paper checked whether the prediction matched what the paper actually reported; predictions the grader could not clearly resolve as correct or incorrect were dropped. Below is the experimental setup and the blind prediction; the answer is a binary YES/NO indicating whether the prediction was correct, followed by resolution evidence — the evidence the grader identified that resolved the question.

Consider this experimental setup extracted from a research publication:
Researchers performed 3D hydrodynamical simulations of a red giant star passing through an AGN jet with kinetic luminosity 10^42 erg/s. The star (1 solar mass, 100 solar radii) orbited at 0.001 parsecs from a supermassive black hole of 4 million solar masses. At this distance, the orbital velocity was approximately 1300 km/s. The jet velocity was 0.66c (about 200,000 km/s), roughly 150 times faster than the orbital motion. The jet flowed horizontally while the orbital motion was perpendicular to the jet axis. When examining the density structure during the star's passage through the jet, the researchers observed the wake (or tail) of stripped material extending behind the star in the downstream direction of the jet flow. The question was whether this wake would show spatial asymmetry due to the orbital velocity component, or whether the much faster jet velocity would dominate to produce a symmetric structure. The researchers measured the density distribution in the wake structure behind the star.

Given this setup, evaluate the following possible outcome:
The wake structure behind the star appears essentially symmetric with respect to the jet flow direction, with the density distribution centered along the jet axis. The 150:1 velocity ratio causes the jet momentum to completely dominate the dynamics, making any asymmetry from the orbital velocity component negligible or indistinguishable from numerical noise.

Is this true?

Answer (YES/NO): NO